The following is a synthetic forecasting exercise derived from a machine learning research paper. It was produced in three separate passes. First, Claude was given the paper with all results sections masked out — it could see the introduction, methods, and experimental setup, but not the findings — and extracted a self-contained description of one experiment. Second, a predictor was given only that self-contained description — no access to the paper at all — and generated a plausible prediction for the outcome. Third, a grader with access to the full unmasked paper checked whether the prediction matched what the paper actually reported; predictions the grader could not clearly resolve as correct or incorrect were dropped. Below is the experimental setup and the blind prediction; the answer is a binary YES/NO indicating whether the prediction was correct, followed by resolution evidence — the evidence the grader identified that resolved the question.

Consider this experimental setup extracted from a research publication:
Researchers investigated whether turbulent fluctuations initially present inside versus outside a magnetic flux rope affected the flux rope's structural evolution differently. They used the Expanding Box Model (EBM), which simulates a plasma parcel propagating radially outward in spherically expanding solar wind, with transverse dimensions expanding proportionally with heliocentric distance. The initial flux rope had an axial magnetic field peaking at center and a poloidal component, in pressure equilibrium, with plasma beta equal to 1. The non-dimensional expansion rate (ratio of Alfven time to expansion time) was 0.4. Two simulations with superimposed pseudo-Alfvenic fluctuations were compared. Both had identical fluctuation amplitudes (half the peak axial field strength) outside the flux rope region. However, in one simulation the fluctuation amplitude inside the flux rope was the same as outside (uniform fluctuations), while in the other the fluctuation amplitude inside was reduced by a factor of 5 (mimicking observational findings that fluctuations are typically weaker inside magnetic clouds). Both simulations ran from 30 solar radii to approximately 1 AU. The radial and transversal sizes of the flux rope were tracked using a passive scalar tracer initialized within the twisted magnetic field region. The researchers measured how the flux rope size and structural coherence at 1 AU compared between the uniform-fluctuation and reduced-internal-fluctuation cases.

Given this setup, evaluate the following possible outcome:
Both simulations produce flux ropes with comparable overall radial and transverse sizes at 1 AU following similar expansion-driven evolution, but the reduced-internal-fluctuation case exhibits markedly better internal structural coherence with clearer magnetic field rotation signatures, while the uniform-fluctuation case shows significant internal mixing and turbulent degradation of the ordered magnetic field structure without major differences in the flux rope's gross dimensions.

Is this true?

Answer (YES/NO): NO